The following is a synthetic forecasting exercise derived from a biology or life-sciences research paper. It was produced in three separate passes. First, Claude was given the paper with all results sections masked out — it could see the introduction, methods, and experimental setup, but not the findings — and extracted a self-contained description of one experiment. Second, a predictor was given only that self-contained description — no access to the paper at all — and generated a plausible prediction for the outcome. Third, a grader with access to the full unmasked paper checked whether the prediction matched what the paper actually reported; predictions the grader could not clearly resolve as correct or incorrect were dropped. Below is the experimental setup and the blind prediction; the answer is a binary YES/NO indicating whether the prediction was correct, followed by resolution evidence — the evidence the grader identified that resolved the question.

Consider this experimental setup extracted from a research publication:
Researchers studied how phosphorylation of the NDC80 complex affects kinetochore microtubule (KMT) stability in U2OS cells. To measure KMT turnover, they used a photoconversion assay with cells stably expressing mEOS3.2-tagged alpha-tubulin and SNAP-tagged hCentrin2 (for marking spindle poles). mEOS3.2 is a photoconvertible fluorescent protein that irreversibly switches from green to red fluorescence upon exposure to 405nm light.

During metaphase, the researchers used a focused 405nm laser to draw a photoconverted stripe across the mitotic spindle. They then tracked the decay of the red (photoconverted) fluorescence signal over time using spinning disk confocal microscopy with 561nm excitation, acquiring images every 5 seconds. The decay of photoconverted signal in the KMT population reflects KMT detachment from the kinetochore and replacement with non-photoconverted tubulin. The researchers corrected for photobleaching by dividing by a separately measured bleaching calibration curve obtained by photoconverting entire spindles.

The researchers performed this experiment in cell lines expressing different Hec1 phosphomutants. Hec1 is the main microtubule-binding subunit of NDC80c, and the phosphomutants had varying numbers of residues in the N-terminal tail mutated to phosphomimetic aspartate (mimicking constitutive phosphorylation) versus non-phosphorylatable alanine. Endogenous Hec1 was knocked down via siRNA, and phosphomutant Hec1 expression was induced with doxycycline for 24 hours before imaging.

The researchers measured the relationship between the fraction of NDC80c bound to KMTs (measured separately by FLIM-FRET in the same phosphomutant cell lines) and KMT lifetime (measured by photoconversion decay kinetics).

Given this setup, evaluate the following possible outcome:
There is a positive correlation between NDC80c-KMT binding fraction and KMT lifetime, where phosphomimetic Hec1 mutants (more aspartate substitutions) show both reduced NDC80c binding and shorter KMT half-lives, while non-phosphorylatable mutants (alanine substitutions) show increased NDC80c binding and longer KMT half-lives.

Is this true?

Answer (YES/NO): YES